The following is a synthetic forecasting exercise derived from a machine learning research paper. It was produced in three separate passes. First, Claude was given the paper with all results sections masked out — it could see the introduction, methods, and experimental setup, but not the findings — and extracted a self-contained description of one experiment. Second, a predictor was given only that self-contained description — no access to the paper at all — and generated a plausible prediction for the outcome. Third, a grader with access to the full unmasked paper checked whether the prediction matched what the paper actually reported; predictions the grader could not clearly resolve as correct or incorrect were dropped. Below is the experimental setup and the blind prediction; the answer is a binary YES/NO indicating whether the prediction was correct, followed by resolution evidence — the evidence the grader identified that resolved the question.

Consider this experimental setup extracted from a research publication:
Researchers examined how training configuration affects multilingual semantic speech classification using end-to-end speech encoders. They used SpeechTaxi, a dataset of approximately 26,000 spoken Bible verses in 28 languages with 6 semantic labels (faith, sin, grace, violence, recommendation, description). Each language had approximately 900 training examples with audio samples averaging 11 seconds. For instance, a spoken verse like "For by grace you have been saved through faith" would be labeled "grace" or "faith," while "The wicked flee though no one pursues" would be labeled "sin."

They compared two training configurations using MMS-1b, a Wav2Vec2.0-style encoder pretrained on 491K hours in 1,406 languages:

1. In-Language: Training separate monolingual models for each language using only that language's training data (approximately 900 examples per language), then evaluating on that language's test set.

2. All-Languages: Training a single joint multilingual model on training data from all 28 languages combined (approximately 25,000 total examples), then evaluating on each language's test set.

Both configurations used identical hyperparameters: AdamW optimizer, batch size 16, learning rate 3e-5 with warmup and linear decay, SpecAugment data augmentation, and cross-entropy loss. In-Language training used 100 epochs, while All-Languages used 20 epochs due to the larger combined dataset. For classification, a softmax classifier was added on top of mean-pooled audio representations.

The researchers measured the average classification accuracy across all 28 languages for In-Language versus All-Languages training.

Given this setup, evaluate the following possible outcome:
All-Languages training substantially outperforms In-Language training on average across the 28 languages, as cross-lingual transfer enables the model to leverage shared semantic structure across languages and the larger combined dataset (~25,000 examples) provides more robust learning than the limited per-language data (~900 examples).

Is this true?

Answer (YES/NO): NO